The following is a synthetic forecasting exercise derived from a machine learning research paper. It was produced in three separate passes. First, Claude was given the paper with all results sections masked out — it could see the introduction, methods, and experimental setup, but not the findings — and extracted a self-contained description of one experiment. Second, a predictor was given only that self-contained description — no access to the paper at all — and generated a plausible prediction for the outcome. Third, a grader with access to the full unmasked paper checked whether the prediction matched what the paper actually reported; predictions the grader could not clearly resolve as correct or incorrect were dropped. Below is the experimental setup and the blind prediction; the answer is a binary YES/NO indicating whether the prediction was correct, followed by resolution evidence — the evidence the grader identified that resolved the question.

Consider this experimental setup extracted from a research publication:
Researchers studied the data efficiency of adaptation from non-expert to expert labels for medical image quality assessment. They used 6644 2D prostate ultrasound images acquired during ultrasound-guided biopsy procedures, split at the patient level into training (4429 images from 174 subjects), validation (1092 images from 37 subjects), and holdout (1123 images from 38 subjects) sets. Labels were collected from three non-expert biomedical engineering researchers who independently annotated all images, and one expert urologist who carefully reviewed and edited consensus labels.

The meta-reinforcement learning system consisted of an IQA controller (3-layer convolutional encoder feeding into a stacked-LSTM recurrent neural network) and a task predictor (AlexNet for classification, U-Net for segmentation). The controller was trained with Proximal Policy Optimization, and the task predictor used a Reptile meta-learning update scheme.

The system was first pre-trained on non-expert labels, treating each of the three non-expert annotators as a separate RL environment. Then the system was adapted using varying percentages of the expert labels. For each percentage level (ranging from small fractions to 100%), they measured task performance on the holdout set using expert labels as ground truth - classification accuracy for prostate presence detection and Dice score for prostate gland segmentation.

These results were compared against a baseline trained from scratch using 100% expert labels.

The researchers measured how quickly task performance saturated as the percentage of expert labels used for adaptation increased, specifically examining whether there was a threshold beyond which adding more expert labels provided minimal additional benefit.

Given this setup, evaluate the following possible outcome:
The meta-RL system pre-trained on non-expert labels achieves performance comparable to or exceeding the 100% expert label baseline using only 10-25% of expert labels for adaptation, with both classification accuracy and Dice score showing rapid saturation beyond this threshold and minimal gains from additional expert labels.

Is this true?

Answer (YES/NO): NO